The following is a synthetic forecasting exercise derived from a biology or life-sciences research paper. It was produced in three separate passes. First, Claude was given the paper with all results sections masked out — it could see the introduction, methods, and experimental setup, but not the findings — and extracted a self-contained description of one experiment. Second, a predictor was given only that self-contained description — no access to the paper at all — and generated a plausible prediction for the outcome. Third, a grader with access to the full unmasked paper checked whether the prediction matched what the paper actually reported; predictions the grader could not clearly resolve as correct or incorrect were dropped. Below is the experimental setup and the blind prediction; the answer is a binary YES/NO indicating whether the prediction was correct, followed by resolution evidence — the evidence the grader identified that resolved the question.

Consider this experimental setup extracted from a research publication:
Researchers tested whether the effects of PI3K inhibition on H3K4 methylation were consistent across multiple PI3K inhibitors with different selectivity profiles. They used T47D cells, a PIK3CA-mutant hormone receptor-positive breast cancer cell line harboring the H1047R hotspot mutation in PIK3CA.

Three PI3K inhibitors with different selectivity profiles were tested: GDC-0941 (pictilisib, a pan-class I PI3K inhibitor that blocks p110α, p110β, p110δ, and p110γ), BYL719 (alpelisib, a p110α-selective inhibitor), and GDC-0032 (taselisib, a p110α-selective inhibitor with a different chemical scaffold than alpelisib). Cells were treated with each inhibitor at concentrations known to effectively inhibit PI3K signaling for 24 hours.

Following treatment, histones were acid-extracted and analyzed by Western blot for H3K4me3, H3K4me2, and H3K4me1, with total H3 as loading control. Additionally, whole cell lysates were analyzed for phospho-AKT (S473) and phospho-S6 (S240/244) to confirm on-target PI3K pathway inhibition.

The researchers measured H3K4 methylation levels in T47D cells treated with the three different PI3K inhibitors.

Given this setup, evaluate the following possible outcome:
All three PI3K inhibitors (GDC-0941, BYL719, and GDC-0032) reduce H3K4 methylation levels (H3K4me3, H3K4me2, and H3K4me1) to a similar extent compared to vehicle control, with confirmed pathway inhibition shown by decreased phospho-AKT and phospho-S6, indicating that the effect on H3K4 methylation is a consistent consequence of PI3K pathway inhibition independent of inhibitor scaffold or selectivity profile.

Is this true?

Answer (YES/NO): NO